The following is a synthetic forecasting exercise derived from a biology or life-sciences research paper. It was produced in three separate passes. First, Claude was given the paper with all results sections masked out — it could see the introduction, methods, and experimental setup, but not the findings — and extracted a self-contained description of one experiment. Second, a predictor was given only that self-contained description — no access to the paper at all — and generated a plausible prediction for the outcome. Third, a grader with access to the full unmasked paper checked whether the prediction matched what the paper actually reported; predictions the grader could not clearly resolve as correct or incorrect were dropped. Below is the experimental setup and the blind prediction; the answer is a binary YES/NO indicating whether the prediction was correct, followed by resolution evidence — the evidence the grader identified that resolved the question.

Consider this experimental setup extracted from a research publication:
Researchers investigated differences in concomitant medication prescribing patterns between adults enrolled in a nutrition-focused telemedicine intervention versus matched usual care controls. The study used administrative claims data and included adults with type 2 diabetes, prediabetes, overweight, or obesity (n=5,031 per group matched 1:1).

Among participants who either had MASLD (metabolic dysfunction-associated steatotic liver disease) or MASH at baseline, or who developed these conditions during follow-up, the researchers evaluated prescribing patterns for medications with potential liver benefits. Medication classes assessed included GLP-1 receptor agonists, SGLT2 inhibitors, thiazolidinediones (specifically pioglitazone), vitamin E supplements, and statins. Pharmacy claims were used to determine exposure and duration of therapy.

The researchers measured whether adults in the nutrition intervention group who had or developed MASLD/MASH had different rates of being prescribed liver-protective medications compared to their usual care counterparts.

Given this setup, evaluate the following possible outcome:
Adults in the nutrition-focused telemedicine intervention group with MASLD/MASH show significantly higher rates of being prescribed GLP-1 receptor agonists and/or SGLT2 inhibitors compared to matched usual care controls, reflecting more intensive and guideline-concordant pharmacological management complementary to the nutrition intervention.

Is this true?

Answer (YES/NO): NO